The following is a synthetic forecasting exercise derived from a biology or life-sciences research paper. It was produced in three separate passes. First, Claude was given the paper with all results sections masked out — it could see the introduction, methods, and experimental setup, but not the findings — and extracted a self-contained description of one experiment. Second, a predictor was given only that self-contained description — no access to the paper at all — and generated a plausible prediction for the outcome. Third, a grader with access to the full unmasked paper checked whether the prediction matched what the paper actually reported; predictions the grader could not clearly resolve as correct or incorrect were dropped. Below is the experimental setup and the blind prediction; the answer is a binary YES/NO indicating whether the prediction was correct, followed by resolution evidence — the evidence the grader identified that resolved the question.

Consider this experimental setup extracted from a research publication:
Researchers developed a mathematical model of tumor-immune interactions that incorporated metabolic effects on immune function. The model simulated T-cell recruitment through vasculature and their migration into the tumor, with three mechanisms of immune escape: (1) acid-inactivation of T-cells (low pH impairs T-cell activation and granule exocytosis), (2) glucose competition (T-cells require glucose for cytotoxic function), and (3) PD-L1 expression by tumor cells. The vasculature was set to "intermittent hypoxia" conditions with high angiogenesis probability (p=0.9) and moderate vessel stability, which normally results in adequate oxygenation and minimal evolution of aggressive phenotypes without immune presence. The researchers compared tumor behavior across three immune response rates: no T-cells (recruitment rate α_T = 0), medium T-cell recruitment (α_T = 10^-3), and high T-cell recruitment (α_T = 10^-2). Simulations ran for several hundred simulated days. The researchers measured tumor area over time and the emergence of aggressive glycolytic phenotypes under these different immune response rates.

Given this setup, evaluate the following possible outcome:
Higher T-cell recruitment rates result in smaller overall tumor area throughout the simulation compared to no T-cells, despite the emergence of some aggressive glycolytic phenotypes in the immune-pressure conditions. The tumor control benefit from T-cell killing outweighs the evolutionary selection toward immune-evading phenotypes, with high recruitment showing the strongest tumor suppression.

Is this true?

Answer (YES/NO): NO